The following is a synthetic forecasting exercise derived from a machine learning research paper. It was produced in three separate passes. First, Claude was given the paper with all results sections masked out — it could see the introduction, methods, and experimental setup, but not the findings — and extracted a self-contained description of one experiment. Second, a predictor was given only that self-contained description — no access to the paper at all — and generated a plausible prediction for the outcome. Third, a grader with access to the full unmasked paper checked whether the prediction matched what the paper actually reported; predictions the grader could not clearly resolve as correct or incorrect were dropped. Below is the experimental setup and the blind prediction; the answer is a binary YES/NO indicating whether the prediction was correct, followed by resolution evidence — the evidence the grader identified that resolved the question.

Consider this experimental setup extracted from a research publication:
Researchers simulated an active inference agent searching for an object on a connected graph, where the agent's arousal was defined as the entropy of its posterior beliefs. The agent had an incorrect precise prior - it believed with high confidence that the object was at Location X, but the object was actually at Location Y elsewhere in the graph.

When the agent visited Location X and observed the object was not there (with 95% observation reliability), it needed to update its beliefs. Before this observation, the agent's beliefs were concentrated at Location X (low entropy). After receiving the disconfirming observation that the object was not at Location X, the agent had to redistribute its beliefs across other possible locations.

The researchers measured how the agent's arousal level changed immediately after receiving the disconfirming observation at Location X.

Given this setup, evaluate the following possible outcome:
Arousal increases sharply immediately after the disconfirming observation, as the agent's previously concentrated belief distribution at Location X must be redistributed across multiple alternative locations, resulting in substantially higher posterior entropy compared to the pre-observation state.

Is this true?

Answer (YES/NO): YES